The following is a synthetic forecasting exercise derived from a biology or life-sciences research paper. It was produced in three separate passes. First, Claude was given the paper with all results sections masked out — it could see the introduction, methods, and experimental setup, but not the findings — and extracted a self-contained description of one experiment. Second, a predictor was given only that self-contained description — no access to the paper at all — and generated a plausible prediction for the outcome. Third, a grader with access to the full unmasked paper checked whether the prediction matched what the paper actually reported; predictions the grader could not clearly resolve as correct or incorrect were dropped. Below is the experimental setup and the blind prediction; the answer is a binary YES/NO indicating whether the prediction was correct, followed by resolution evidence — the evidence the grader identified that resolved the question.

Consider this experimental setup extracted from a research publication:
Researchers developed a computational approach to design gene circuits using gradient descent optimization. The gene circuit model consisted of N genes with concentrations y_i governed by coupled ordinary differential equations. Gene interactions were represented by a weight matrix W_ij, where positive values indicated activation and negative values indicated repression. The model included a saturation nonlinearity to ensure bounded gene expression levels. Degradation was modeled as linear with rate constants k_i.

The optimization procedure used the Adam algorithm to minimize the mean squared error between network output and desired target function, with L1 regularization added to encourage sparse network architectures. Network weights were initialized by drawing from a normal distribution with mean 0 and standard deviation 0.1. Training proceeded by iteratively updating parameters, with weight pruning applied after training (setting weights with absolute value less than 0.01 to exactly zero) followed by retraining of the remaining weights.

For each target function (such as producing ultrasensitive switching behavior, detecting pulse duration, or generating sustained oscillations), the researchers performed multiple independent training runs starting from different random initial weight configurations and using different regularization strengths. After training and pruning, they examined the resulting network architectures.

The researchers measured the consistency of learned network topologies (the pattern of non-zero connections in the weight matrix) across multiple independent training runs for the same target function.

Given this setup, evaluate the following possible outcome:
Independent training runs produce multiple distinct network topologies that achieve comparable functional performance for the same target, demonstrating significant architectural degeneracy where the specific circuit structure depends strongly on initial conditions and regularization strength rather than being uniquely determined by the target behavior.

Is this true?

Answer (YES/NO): NO